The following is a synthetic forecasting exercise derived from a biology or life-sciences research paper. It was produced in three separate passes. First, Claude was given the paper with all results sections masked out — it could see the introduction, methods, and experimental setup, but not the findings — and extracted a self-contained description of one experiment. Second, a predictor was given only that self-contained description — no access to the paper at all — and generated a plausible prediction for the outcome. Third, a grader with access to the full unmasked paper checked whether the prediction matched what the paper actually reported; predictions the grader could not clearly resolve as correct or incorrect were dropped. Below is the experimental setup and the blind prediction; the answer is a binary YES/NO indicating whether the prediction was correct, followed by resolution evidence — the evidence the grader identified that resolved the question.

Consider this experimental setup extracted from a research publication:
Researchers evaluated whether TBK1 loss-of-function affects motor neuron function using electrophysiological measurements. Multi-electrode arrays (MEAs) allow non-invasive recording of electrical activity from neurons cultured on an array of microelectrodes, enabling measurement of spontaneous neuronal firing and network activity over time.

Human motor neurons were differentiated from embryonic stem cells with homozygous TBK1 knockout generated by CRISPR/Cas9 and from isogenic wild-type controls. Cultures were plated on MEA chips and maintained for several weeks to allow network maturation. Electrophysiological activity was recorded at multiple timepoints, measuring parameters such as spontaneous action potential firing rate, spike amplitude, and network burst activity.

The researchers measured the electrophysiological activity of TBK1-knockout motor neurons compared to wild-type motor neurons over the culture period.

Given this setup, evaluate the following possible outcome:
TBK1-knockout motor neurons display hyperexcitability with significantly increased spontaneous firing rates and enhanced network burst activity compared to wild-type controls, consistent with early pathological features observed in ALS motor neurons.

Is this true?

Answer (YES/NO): YES